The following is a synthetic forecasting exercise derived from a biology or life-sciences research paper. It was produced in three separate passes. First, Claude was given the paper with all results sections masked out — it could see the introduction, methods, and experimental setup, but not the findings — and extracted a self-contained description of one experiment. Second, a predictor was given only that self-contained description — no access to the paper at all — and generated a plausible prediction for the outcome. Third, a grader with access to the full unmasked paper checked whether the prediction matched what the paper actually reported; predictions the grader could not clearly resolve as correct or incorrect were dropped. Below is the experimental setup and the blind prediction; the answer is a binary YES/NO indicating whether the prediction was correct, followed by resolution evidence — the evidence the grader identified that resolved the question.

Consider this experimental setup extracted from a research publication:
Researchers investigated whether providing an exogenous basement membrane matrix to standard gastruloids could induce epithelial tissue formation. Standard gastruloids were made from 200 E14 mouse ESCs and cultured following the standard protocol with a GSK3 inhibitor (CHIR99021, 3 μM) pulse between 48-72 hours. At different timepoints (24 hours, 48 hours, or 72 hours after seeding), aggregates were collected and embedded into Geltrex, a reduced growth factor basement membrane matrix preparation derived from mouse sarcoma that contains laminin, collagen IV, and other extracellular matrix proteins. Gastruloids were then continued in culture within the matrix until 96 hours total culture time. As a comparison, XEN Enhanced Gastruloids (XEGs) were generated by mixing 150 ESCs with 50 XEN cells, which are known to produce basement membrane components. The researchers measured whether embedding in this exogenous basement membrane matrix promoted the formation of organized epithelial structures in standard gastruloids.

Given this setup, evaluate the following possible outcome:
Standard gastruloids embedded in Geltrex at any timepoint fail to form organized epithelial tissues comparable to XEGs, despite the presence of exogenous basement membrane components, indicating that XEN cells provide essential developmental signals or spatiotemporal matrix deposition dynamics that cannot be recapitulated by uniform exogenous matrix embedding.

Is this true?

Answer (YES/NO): YES